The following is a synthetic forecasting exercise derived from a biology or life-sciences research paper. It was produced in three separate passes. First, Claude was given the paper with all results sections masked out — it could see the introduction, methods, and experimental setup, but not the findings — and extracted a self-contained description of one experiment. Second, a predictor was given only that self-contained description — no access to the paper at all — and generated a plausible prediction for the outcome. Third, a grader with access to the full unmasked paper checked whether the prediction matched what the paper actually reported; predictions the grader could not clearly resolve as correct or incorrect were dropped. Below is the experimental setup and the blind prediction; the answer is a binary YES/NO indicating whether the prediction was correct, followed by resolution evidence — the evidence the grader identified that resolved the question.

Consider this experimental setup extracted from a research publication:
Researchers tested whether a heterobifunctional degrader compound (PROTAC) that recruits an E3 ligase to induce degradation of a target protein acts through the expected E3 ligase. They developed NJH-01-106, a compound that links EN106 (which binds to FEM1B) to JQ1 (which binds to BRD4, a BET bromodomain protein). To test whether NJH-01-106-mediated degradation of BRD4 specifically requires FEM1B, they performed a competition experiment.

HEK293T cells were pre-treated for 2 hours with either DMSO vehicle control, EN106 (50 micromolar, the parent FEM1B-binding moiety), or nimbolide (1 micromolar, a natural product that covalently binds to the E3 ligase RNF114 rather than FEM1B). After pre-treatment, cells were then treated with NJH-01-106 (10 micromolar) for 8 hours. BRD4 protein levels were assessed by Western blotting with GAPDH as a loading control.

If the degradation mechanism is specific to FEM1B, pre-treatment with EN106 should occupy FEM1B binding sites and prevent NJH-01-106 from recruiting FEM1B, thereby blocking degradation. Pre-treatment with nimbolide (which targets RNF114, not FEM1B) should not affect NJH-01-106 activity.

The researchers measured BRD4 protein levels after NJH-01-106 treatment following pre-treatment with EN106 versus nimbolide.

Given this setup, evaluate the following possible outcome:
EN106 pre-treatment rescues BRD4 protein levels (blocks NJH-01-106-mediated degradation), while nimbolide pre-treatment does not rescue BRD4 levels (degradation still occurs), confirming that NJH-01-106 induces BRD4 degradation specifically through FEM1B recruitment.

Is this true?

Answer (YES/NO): YES